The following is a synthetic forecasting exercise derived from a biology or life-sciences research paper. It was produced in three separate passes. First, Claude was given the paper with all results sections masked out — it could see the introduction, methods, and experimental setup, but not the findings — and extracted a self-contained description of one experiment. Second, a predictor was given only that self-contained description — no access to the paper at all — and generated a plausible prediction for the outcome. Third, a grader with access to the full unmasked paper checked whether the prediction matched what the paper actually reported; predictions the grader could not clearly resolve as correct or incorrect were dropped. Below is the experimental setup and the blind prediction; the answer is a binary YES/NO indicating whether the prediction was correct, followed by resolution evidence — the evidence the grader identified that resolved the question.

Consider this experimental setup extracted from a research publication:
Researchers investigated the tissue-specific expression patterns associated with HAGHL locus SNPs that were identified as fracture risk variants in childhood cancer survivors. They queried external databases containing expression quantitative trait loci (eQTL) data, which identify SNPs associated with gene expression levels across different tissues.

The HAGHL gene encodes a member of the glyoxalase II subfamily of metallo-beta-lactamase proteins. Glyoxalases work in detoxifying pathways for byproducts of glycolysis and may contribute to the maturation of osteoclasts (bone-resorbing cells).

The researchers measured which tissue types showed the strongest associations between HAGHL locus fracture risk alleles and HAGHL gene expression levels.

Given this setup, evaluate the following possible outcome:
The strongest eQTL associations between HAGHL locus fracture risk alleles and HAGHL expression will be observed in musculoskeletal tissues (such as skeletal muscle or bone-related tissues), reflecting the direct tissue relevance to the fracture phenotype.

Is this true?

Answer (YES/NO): NO